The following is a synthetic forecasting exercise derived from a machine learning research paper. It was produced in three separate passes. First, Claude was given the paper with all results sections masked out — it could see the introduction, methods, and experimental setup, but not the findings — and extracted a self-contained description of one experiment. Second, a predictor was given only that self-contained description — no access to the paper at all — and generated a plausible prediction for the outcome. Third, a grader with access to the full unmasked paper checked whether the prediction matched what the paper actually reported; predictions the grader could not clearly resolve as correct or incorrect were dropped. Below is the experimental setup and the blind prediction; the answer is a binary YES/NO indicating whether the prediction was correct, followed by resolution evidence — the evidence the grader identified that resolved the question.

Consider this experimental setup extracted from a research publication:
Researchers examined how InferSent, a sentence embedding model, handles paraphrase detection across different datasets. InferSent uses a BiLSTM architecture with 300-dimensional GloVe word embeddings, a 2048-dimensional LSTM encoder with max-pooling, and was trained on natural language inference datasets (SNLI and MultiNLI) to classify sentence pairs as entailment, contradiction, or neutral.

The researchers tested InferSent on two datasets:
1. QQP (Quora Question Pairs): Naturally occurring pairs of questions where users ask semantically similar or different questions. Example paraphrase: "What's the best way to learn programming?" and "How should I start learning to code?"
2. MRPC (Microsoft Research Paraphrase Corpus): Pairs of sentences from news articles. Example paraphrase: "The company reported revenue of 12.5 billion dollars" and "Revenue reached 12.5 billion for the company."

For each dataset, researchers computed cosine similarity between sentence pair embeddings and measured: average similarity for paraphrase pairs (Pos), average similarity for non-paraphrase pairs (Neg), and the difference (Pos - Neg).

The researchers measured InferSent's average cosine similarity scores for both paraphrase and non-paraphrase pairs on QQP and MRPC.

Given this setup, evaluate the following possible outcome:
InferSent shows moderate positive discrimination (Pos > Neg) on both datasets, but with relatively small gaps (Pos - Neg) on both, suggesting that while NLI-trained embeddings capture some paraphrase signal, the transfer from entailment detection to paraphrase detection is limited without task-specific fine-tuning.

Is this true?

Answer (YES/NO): YES